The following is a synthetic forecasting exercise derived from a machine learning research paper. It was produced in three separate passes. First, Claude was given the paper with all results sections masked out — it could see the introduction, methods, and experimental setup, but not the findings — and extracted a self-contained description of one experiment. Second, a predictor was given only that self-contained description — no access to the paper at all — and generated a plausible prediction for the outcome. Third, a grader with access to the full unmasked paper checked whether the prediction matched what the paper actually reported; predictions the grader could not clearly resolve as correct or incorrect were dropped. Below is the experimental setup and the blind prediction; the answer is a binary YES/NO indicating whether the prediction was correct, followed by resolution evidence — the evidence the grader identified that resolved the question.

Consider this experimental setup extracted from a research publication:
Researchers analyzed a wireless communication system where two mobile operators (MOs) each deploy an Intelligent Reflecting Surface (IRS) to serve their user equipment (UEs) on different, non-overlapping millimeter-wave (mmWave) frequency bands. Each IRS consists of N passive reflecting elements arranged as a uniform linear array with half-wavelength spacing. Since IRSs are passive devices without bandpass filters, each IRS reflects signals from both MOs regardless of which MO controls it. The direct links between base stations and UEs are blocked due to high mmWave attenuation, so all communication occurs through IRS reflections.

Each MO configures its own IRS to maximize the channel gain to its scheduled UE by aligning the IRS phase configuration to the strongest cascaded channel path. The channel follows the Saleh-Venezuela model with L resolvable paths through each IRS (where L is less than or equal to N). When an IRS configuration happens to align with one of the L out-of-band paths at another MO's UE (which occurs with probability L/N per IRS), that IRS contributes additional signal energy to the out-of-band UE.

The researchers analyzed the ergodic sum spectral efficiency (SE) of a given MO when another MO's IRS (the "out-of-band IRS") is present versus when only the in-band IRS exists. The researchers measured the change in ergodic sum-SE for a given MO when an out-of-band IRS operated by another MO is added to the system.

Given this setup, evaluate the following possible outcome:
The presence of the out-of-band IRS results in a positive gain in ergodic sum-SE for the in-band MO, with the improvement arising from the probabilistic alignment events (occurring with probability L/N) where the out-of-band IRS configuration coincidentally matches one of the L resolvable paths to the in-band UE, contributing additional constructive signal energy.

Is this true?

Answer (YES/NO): YES